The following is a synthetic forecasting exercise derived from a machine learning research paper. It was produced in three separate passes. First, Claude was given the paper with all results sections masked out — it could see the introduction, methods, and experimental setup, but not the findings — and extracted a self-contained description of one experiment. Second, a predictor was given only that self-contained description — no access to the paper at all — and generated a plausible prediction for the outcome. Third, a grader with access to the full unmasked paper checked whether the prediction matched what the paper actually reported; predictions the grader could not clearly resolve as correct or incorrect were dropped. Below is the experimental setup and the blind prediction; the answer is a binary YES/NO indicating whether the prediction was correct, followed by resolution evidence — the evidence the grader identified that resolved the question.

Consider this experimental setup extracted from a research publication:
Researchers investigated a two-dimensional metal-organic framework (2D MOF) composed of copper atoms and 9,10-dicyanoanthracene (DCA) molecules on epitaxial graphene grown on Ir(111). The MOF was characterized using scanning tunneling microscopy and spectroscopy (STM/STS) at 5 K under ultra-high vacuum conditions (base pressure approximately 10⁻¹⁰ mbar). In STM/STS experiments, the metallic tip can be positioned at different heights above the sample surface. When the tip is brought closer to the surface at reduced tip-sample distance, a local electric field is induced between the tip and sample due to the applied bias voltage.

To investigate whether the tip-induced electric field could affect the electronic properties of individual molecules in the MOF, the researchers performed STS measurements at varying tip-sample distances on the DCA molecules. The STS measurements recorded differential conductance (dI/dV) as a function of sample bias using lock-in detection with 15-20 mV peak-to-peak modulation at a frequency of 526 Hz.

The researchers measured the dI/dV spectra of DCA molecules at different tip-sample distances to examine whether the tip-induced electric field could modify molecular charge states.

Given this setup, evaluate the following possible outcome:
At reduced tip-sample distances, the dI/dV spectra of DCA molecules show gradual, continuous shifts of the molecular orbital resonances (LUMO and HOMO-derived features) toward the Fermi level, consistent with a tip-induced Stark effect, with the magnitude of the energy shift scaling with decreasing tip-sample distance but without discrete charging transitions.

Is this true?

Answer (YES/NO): NO